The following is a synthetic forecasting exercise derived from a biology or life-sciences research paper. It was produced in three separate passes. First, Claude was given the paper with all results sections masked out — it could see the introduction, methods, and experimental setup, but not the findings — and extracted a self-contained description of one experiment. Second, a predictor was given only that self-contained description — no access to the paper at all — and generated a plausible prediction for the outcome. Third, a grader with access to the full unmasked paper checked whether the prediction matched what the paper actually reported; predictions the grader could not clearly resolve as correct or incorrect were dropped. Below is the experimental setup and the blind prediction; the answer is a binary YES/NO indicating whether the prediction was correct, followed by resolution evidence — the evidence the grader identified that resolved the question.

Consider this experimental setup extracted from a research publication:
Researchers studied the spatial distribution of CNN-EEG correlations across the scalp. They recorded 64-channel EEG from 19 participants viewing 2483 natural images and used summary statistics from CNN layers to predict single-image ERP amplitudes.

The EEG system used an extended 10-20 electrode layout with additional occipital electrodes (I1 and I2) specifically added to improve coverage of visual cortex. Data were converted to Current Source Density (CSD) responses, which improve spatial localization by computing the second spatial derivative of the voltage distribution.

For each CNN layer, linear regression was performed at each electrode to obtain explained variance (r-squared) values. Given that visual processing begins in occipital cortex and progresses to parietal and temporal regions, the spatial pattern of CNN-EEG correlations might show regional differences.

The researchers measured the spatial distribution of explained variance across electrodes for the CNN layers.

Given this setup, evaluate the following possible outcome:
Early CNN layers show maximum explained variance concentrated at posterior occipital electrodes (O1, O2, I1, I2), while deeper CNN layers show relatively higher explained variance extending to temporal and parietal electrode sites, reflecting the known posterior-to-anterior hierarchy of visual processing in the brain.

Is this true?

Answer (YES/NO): NO